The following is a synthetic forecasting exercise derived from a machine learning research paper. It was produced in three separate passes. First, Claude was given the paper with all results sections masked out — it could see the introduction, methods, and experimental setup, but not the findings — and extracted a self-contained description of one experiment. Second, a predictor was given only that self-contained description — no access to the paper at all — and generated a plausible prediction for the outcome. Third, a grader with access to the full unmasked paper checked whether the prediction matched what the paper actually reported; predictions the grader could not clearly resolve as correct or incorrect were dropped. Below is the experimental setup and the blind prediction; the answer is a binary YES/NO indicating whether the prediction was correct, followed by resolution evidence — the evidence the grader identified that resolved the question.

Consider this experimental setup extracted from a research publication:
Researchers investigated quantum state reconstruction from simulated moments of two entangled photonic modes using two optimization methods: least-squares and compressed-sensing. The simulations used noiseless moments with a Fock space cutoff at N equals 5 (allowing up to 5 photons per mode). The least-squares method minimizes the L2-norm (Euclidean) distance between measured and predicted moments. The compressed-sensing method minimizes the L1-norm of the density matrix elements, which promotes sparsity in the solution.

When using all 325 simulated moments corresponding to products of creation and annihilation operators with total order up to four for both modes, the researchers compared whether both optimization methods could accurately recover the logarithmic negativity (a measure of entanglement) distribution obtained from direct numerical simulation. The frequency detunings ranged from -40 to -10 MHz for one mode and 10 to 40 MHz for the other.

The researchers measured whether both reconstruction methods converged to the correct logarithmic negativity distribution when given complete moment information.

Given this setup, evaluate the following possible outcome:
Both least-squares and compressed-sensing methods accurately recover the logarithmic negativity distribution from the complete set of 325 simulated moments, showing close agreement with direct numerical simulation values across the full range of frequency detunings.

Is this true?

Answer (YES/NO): YES